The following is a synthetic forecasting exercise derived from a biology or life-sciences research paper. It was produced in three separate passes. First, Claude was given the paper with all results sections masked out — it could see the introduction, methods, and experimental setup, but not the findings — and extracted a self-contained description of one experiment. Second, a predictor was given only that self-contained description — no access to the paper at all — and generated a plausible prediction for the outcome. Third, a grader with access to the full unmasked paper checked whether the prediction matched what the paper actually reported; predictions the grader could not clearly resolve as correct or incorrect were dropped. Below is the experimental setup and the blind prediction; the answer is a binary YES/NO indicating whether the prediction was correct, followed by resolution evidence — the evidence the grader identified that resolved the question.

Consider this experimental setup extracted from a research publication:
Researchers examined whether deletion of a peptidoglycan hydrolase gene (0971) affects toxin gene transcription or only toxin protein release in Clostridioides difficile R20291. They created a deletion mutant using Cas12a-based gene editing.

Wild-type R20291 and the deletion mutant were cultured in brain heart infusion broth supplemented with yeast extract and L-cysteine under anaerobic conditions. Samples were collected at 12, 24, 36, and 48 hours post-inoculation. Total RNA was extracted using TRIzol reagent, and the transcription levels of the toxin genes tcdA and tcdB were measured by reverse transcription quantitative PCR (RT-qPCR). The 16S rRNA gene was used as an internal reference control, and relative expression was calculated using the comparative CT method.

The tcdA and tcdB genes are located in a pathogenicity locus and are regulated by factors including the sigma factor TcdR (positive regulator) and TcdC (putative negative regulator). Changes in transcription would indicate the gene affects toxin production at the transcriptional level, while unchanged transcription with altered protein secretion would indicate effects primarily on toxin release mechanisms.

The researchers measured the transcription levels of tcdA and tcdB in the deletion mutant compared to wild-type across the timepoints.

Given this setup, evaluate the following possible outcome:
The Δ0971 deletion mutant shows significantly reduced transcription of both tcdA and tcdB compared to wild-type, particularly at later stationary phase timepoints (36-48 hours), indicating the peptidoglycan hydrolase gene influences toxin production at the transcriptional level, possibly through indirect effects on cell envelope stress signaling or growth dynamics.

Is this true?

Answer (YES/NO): NO